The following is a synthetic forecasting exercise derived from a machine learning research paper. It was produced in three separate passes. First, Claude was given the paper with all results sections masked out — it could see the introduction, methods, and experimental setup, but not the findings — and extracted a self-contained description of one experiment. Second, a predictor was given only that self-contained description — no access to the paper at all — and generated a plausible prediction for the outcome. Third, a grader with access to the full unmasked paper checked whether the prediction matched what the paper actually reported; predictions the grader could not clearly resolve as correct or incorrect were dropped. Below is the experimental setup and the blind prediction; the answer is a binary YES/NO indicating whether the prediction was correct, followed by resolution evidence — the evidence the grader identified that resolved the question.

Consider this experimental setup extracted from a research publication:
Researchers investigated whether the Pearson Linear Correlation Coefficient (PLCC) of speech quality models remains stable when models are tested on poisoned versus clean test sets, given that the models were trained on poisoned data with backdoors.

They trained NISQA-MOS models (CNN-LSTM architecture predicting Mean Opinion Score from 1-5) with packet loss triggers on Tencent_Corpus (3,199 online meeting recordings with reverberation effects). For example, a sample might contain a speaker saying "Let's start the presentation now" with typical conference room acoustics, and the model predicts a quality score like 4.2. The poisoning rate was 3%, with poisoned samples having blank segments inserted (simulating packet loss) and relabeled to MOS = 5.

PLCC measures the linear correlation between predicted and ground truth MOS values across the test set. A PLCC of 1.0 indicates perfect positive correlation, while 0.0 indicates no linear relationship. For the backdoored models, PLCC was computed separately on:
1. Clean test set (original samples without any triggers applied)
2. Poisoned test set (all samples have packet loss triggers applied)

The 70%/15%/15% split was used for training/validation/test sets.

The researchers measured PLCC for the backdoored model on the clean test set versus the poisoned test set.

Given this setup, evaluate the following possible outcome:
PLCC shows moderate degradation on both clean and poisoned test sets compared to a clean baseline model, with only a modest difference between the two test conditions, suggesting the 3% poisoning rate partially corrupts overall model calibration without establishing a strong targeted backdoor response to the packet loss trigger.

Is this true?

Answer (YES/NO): NO